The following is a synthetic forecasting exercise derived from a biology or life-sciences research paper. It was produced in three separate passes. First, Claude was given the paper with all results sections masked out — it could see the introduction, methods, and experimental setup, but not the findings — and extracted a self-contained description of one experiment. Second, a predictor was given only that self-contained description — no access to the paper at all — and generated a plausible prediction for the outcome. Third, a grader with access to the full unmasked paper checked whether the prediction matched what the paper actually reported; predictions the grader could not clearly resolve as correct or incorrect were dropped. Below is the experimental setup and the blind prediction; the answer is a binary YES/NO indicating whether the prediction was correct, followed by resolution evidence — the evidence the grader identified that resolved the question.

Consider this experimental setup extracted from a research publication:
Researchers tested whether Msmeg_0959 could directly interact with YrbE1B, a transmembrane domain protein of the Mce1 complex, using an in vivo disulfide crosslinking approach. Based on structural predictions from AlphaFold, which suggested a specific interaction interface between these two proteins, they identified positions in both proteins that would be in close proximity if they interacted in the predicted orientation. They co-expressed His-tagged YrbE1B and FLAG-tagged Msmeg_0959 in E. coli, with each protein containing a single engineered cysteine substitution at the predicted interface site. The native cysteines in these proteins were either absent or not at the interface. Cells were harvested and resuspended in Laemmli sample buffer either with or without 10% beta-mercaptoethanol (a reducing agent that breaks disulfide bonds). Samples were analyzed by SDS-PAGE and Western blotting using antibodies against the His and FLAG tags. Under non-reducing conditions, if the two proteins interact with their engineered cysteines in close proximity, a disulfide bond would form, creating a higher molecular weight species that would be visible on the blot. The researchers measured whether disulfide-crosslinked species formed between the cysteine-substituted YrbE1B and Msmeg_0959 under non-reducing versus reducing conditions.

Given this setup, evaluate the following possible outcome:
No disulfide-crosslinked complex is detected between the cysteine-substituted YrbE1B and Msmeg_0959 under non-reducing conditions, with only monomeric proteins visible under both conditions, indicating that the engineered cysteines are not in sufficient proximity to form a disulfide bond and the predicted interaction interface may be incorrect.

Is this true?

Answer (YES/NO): NO